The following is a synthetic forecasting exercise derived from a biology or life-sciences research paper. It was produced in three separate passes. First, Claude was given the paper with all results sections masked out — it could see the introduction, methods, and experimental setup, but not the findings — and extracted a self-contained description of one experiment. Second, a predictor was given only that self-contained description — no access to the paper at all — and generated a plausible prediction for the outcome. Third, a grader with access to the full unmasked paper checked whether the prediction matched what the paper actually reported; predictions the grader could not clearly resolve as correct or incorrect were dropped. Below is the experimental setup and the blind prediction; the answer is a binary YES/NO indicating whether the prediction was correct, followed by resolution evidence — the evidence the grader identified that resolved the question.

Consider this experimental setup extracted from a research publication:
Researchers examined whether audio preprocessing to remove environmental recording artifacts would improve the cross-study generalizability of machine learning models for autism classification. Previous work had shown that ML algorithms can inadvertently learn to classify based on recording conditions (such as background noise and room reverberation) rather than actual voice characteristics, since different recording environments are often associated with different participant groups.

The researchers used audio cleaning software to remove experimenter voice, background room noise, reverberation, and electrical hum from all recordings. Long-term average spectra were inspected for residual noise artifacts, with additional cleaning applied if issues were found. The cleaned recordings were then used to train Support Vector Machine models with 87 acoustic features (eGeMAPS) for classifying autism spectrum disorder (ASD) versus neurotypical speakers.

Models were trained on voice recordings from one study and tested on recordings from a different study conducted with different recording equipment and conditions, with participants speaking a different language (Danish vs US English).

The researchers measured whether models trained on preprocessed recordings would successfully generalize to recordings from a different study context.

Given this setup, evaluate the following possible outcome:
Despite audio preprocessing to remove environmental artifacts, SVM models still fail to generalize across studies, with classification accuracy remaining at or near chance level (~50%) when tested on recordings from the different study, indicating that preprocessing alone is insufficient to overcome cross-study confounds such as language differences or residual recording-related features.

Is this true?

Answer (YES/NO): YES